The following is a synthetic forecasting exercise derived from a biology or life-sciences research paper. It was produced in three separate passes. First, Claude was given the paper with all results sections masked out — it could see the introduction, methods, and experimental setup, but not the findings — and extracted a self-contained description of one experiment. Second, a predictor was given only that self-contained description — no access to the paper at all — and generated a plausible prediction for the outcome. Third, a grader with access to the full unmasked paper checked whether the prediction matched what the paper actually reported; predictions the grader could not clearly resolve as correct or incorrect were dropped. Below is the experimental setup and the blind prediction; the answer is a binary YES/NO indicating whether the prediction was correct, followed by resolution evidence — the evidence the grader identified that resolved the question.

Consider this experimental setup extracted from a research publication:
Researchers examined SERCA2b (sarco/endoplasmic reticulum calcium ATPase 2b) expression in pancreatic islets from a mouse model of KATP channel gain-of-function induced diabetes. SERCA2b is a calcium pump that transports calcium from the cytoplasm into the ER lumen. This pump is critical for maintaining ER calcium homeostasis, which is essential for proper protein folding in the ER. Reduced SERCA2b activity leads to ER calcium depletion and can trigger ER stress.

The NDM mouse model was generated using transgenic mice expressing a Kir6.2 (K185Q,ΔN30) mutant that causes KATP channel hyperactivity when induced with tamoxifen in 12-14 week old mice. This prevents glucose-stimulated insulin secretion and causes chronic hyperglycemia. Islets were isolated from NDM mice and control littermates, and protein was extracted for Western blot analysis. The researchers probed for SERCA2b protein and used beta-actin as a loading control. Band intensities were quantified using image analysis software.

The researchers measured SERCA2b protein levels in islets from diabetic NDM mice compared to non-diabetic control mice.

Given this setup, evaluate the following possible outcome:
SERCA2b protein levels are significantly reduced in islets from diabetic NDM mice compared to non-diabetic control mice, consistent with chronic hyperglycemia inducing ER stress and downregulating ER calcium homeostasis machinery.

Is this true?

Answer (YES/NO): YES